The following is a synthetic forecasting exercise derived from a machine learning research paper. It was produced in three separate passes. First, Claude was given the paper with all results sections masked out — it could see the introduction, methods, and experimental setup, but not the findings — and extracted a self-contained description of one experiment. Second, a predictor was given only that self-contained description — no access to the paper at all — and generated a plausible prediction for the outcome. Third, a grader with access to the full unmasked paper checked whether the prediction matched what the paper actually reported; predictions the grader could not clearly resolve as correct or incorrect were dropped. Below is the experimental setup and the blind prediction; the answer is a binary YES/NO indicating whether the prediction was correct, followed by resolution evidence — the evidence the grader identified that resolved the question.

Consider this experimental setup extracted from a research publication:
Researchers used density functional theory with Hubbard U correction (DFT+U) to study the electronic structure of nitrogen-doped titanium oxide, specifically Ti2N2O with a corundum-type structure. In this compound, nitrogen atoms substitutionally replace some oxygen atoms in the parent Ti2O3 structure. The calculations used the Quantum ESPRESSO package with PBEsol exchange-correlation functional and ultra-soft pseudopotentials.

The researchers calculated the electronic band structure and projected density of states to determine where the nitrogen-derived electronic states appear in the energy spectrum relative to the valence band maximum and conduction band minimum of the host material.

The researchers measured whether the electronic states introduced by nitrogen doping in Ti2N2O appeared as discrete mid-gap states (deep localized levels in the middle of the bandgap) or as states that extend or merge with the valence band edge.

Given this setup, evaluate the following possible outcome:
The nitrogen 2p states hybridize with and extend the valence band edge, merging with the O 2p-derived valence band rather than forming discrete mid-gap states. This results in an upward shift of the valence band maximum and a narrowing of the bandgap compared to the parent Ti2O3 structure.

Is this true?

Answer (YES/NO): NO